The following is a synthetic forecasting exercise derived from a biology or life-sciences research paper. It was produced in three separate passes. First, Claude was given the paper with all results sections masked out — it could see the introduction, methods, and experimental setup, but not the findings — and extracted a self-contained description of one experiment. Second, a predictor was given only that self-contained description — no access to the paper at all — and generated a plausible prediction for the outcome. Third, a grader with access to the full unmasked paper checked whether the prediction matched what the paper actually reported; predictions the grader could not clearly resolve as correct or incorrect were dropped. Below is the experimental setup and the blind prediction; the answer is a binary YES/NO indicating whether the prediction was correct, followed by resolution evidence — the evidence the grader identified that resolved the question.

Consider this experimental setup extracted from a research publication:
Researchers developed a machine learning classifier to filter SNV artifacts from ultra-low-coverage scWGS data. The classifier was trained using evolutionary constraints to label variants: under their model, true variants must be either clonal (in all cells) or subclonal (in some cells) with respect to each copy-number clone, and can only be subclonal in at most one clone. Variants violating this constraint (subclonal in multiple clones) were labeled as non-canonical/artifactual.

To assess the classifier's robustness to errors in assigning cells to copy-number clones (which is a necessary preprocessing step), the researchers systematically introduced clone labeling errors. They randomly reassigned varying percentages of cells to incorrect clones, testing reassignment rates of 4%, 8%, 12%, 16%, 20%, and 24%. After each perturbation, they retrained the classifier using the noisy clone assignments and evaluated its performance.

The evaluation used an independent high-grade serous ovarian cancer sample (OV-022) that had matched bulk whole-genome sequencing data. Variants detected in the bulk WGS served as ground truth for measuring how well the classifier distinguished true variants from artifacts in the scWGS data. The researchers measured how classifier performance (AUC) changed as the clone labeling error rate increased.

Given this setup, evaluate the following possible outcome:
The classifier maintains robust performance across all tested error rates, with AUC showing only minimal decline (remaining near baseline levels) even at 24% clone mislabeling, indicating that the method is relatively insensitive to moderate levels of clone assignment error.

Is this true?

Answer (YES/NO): NO